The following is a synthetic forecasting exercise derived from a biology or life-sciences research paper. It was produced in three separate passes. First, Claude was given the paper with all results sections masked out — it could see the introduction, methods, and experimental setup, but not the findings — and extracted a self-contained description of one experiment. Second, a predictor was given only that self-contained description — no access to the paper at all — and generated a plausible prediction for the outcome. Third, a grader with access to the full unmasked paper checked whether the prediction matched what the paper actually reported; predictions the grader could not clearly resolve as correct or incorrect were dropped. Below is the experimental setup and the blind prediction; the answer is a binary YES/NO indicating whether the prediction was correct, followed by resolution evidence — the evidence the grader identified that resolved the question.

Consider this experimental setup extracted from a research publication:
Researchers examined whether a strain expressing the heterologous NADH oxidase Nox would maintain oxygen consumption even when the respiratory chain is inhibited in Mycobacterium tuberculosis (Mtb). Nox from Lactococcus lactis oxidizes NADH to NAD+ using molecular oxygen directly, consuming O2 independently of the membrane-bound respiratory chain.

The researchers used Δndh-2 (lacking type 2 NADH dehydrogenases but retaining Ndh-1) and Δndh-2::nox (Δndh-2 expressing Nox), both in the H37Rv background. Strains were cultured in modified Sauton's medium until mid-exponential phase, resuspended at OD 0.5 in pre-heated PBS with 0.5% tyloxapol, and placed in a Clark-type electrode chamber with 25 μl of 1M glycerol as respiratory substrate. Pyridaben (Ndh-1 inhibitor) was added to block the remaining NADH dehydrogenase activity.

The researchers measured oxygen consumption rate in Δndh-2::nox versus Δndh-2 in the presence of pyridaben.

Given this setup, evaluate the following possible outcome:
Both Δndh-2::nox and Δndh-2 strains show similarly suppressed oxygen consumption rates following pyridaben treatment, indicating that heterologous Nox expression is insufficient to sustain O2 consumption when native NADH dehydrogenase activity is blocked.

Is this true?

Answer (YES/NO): NO